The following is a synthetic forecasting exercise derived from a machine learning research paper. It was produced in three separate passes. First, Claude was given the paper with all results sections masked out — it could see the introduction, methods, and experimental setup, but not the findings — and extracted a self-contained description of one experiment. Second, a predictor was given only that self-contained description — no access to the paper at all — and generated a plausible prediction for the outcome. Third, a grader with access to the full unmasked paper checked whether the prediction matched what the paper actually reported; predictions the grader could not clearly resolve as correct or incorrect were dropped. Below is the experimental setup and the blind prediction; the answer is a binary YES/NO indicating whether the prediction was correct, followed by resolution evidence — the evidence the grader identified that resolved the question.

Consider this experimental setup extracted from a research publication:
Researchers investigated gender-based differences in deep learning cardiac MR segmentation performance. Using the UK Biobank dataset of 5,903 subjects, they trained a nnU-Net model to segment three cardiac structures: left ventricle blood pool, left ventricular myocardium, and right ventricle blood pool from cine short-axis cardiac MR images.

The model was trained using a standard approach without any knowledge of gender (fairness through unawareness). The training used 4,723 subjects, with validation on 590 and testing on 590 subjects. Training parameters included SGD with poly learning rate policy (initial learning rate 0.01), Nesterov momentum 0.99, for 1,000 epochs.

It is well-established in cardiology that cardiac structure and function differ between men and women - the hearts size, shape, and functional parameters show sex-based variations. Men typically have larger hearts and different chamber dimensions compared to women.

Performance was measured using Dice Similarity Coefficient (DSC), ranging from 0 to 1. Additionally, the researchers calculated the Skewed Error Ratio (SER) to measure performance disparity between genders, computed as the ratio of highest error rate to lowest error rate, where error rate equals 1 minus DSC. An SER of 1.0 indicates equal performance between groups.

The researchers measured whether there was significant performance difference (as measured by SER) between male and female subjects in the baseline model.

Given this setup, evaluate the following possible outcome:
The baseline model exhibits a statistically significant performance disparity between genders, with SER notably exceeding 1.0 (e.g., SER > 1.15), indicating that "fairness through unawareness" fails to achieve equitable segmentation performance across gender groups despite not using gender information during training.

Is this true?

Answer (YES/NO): NO